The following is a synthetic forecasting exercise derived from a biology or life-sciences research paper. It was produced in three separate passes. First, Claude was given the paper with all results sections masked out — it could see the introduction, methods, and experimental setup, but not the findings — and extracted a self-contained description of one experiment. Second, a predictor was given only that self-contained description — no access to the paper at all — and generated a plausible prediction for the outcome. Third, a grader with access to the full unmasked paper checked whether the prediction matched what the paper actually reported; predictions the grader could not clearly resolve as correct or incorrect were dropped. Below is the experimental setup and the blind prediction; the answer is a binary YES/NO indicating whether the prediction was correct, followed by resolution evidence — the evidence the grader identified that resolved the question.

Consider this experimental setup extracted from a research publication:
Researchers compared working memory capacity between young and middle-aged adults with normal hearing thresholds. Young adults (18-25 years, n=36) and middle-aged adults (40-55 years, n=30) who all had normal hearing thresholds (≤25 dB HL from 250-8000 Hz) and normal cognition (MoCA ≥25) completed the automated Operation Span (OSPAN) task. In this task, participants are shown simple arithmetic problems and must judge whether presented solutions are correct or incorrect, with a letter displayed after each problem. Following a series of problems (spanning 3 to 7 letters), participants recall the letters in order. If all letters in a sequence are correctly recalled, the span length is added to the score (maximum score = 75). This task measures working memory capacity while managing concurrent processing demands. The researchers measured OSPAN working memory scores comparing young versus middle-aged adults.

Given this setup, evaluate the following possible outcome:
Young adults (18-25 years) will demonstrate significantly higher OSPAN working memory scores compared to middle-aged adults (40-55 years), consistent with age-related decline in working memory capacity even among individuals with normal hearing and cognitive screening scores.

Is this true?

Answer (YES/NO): NO